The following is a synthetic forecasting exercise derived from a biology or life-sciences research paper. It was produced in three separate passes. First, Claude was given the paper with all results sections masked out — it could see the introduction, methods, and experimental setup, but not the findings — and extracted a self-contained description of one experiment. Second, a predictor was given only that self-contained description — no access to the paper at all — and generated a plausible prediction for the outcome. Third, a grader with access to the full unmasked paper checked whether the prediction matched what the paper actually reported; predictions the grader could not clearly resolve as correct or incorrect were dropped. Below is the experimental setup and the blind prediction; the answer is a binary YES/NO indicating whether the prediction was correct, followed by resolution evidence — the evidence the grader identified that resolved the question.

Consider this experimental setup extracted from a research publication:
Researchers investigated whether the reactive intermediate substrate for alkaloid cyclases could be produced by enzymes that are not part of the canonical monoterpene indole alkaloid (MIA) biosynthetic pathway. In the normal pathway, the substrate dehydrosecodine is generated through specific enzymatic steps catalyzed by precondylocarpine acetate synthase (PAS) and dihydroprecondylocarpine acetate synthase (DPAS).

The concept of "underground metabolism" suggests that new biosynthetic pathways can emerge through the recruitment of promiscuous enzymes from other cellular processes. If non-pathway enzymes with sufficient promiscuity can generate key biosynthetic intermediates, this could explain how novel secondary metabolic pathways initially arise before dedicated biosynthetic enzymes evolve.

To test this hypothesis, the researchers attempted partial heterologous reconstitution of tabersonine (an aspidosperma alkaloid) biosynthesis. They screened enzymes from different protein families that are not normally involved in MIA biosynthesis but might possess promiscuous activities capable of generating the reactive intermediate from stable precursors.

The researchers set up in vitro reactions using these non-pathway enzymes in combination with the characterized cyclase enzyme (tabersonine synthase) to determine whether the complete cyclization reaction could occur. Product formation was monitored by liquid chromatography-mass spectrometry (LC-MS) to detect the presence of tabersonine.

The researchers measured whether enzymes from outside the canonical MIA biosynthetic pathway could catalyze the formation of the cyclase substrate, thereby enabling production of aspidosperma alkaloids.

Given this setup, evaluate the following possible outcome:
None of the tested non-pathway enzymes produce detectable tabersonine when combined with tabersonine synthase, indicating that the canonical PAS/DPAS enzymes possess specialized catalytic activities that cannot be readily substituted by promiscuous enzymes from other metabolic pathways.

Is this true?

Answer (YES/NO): NO